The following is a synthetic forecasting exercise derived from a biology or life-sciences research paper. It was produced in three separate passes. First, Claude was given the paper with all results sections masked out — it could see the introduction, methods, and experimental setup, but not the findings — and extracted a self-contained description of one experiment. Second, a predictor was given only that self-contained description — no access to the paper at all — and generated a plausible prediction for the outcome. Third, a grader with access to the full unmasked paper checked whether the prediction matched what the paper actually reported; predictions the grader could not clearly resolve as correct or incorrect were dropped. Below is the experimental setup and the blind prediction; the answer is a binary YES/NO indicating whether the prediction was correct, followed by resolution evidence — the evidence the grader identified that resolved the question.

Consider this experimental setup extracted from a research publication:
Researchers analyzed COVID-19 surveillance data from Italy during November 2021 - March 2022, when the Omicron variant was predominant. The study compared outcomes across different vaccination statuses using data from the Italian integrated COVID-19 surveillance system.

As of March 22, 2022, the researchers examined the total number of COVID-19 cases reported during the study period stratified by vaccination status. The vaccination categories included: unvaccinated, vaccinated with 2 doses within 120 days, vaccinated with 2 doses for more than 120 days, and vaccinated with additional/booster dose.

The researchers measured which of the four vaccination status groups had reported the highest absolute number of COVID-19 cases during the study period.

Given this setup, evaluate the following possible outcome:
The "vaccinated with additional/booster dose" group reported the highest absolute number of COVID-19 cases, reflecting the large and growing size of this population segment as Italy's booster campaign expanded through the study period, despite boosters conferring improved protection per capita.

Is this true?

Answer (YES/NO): NO